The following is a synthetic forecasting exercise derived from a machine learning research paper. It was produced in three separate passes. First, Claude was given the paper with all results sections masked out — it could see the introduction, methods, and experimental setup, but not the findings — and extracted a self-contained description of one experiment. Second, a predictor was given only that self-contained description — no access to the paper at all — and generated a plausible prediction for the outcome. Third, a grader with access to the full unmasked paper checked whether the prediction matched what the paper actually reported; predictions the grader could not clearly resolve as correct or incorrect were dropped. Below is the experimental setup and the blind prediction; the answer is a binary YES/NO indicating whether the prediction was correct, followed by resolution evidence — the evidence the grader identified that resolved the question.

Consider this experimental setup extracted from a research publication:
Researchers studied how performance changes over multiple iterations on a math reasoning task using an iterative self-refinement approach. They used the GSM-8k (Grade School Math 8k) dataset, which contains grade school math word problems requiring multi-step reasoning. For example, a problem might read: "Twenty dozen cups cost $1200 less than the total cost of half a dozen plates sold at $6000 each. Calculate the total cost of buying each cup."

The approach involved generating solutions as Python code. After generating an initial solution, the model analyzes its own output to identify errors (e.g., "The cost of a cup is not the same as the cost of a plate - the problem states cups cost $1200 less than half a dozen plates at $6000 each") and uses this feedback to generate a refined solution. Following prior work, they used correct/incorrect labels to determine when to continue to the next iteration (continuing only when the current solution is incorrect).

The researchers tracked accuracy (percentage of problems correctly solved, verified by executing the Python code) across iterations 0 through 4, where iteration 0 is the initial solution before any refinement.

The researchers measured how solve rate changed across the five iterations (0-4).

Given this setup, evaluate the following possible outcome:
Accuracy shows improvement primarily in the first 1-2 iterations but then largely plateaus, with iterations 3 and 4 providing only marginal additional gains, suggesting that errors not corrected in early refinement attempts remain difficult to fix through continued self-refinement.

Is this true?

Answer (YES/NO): NO